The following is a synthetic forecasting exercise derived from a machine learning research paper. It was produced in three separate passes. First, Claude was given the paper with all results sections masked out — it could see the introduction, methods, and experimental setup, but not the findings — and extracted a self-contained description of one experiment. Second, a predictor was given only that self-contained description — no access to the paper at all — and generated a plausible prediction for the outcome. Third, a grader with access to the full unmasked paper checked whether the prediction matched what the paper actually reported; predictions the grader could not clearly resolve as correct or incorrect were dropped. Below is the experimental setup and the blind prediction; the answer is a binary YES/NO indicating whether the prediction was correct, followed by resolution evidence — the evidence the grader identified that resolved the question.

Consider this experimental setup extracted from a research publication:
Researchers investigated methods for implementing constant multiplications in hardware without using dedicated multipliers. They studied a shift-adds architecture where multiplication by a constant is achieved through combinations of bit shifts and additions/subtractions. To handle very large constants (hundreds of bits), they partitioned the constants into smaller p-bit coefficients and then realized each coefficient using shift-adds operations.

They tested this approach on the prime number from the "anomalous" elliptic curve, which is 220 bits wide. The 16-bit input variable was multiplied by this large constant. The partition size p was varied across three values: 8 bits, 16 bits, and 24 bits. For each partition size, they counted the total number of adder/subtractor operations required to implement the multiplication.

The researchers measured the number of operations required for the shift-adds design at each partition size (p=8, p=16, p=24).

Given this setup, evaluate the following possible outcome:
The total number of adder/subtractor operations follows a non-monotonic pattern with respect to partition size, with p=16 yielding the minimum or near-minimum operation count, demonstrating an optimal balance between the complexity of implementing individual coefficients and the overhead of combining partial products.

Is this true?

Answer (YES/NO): NO